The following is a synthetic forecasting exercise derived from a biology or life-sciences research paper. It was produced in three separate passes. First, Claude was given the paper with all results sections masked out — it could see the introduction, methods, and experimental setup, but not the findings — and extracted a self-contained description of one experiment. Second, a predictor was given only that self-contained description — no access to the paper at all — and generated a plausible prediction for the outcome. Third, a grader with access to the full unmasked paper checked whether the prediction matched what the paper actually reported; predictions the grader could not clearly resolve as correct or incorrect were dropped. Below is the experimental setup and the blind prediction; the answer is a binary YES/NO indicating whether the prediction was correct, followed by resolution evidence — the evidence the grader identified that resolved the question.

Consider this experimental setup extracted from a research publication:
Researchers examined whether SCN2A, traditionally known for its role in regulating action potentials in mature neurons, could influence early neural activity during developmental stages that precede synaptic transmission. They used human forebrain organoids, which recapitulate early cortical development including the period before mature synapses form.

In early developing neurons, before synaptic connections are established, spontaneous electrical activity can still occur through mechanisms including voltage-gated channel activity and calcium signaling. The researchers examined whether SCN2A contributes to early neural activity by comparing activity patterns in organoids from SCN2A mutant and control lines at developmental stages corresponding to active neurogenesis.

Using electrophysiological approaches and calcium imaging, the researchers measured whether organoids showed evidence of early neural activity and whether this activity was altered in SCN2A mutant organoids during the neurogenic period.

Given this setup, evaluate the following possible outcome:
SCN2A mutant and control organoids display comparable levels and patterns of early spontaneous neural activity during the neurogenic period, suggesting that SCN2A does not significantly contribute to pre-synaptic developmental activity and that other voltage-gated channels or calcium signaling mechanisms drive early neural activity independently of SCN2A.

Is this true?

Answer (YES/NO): NO